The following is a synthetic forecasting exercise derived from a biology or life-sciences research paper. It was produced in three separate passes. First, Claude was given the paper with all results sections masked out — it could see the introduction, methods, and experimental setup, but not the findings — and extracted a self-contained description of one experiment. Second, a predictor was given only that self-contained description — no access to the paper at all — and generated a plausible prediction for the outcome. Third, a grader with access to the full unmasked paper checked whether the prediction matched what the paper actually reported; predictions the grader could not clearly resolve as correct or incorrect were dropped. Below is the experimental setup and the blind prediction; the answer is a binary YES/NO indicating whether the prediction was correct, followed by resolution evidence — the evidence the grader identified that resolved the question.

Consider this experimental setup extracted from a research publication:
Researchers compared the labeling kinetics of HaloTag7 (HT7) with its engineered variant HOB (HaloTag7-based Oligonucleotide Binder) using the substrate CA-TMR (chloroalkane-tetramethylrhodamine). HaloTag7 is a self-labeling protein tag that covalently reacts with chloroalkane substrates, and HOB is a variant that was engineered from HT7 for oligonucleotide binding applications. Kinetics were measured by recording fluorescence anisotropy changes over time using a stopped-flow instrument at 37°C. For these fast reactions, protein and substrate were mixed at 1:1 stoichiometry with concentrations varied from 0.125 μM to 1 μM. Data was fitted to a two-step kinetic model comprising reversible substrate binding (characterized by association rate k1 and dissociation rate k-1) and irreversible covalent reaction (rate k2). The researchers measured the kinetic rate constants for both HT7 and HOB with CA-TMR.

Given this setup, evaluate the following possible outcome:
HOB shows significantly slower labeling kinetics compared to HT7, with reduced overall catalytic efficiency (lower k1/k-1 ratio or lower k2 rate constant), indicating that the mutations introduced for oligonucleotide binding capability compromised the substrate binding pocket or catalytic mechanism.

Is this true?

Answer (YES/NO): NO